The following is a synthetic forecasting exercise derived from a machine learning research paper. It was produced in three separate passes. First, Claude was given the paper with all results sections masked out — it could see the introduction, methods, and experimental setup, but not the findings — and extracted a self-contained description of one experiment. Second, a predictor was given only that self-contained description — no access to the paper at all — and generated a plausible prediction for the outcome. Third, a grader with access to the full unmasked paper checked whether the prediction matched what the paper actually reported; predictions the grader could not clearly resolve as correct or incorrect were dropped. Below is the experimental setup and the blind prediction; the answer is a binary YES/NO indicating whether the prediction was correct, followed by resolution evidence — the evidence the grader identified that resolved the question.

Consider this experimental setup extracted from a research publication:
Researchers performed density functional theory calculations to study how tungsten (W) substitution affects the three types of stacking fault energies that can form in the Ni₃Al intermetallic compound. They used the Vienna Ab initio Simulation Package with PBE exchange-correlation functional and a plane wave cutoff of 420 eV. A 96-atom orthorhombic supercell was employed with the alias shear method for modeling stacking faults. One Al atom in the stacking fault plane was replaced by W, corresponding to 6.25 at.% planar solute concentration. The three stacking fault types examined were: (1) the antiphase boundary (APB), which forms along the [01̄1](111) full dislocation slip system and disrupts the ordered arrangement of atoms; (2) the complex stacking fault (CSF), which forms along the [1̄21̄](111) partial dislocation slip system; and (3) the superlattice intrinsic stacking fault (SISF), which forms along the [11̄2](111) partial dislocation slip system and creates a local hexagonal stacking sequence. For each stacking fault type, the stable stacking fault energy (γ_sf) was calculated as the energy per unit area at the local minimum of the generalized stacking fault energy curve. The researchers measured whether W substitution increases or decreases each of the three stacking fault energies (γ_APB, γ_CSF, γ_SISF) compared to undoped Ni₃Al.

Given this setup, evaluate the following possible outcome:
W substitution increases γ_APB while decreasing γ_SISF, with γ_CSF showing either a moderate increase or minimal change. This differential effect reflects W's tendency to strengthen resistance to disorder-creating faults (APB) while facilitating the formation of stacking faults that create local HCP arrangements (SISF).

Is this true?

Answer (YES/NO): NO